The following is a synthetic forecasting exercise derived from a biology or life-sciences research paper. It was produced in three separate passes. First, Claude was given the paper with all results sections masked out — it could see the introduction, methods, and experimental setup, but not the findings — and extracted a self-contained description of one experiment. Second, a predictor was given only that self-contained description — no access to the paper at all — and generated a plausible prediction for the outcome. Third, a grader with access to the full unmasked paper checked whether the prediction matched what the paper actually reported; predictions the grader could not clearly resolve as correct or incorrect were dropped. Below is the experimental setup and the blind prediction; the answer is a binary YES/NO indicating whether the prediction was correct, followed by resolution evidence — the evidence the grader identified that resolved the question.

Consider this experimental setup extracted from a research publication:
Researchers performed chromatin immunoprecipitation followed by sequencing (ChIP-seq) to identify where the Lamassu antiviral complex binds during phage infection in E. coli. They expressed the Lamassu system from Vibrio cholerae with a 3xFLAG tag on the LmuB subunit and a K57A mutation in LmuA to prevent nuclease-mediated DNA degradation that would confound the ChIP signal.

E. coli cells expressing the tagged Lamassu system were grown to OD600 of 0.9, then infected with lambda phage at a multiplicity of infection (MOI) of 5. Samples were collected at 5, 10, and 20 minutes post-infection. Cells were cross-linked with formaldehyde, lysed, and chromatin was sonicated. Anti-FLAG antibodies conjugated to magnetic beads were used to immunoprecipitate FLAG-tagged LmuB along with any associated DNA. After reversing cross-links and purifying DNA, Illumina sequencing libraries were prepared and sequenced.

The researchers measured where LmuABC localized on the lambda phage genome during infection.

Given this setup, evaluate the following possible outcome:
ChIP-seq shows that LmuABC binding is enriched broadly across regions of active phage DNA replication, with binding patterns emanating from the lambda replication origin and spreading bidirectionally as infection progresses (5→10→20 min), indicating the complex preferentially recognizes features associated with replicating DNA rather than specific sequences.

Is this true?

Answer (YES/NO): NO